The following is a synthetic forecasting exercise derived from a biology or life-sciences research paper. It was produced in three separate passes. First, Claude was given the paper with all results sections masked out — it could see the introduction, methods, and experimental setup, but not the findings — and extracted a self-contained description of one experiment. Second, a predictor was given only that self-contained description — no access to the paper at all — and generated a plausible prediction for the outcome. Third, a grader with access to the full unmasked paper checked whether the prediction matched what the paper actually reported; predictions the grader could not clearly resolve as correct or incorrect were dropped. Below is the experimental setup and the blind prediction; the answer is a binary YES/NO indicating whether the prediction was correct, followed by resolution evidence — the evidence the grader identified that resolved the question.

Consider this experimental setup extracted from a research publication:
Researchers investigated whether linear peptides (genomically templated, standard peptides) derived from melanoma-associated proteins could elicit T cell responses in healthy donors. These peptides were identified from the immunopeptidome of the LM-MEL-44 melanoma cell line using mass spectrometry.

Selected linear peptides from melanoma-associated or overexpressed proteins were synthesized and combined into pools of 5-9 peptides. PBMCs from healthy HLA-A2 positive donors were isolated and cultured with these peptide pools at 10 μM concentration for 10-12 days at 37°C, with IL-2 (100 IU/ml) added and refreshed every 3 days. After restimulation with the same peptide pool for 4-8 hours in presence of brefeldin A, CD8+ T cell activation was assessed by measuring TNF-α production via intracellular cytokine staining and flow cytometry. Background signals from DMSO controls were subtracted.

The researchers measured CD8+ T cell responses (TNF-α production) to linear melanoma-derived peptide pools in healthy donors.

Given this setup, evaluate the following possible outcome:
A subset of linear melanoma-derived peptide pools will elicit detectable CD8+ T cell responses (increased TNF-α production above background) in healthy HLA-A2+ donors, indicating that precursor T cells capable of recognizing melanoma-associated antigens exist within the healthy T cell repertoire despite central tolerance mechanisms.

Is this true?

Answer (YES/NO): YES